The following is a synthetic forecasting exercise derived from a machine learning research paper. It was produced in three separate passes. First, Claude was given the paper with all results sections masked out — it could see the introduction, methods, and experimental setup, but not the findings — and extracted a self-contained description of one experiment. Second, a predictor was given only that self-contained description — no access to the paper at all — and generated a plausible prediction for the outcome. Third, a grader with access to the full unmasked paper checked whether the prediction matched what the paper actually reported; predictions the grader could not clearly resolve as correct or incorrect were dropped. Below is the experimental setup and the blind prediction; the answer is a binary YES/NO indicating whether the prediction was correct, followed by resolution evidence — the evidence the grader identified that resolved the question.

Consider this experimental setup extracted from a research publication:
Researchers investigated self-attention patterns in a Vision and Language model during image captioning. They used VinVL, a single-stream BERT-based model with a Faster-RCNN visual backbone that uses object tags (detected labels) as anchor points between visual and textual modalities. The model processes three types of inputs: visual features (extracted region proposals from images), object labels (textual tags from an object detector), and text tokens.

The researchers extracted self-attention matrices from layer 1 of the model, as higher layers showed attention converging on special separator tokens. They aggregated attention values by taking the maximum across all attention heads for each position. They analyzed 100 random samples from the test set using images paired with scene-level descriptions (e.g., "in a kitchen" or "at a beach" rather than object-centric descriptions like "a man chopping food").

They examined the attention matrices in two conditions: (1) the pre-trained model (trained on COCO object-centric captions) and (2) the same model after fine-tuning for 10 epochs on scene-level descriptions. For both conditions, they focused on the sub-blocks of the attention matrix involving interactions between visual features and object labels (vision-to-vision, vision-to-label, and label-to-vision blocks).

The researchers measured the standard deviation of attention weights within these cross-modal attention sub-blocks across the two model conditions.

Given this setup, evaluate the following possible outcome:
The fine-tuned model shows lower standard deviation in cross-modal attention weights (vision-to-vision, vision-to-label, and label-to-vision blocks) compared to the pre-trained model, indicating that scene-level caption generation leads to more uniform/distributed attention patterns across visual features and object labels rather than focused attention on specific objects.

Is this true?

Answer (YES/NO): YES